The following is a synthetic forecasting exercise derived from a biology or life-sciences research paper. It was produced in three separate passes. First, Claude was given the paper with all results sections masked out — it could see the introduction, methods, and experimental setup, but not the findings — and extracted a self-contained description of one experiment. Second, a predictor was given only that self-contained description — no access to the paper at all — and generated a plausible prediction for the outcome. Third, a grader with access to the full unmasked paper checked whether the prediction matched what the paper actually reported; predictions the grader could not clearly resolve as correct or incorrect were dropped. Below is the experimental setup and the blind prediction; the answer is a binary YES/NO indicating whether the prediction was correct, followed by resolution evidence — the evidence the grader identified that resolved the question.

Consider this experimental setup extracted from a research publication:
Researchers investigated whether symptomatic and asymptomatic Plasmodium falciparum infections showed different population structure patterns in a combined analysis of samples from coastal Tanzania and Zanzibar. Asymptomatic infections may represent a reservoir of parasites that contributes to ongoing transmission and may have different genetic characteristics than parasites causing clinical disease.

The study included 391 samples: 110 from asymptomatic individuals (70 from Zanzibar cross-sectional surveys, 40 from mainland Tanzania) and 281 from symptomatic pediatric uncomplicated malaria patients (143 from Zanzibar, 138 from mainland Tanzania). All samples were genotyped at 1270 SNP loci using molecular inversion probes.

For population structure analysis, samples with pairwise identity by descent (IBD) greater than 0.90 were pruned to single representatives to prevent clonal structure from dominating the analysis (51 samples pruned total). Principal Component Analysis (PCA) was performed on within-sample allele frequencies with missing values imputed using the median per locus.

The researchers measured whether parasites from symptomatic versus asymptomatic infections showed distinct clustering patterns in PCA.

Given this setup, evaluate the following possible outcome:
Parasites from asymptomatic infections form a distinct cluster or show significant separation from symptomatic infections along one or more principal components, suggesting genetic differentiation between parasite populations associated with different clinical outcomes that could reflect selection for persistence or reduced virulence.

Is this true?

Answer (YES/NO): NO